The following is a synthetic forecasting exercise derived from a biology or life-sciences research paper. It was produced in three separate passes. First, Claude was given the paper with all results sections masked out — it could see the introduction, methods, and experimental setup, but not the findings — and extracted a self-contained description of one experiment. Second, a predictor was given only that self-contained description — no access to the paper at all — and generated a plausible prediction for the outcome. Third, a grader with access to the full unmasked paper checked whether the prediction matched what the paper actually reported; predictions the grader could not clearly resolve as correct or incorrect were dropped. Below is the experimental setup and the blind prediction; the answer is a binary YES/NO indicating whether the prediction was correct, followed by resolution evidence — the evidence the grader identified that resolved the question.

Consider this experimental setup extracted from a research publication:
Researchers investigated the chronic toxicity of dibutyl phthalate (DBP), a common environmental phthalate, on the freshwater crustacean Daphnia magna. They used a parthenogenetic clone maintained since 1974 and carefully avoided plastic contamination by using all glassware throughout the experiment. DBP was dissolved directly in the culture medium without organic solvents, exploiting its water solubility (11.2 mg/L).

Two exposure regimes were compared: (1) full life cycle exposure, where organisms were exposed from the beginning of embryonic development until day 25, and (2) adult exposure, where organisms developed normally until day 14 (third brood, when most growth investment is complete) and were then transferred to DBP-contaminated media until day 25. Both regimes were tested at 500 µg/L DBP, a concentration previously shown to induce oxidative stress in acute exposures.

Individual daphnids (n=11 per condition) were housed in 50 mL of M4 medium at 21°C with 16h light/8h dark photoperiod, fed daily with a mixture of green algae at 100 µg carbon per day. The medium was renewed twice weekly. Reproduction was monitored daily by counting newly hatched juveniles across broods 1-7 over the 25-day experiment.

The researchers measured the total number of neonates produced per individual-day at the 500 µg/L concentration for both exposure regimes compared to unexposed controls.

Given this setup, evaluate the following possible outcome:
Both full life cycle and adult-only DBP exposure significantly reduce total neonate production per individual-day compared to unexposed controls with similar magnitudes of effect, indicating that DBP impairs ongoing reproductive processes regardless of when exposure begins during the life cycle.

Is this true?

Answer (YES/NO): NO